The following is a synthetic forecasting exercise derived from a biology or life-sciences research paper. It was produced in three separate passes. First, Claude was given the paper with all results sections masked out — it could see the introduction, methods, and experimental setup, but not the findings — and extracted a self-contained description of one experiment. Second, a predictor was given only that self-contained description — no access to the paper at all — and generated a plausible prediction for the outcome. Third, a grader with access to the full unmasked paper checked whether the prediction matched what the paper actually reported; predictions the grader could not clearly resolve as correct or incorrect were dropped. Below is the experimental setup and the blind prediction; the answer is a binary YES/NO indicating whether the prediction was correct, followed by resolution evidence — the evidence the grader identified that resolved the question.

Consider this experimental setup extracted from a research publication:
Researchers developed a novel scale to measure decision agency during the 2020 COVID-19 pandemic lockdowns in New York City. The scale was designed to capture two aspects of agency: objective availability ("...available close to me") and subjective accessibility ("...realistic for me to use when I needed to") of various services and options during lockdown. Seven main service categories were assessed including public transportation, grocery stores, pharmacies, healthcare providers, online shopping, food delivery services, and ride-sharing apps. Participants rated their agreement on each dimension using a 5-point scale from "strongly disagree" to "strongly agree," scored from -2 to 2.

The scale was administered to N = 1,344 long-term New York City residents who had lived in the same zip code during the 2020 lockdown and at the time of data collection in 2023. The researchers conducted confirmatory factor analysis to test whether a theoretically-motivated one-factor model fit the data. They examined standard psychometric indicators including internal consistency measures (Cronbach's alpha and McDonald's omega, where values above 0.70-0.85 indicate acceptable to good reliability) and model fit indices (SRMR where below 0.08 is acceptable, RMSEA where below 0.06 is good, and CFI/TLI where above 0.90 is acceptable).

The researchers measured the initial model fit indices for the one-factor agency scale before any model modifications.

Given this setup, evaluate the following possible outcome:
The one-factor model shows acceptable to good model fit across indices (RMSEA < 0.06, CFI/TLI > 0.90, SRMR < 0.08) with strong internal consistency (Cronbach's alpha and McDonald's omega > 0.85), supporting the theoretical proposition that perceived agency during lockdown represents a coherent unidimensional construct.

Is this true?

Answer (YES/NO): NO